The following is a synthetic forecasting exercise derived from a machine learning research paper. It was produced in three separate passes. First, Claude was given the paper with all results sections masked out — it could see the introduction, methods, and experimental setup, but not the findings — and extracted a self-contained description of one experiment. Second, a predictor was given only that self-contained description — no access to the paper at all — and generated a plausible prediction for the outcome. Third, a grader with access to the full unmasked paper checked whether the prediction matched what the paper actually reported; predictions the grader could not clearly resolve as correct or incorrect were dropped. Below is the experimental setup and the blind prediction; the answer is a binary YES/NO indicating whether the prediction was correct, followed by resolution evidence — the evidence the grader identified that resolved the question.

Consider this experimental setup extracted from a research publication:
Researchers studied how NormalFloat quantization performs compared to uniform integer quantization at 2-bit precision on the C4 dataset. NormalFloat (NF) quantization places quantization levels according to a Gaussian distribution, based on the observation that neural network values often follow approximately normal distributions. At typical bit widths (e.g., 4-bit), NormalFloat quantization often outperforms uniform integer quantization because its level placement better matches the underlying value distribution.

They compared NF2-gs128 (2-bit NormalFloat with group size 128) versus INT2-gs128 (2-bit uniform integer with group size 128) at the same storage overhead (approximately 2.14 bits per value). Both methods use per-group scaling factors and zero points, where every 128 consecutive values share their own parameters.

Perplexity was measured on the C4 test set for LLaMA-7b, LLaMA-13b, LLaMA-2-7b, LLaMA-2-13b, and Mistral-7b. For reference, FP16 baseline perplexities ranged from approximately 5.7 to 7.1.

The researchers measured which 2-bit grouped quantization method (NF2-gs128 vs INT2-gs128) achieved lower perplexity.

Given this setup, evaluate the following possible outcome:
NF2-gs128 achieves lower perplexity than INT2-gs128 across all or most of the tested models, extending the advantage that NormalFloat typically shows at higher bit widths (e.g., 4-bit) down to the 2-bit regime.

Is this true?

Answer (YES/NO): NO